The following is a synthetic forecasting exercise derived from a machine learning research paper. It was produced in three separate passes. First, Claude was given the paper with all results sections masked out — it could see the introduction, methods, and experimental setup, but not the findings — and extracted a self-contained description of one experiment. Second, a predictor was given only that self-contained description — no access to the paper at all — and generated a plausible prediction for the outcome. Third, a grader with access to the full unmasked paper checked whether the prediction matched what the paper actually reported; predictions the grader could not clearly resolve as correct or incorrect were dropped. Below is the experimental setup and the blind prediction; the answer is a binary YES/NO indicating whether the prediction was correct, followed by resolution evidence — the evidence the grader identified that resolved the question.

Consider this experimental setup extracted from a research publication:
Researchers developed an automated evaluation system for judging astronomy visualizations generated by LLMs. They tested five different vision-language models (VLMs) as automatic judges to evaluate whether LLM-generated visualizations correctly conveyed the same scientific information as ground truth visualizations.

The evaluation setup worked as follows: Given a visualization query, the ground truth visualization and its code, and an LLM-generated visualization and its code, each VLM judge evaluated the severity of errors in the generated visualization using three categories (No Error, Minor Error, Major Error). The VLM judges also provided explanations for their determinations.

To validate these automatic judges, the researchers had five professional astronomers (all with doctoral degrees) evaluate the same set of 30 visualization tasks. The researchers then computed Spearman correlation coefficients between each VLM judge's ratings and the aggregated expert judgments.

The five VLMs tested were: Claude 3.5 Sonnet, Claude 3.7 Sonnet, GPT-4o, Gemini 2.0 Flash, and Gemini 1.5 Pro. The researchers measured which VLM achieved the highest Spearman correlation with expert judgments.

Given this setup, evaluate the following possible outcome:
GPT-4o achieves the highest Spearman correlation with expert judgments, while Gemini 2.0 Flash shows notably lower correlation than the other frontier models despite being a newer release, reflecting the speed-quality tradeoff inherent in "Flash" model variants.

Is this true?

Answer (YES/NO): NO